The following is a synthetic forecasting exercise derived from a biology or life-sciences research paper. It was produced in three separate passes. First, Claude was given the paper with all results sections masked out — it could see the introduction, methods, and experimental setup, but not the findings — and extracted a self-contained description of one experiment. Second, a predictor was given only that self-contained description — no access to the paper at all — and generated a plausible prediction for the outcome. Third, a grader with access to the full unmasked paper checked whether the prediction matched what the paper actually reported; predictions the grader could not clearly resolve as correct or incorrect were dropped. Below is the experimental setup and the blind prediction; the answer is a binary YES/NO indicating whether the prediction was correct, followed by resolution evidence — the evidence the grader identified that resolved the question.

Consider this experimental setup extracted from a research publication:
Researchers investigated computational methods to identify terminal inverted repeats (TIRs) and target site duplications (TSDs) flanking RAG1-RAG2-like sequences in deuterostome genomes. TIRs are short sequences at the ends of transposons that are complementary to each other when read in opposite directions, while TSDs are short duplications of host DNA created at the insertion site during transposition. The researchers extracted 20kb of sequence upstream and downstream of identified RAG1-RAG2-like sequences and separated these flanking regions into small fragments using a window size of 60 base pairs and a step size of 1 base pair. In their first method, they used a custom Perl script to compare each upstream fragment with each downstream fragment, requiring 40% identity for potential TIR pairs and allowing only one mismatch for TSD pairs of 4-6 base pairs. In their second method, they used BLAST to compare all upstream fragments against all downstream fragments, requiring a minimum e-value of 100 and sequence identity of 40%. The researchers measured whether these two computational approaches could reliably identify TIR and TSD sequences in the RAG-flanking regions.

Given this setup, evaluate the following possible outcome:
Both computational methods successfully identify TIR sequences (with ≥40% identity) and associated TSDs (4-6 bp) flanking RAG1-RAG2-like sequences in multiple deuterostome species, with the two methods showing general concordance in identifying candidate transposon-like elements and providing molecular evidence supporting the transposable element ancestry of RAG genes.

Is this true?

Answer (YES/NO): NO